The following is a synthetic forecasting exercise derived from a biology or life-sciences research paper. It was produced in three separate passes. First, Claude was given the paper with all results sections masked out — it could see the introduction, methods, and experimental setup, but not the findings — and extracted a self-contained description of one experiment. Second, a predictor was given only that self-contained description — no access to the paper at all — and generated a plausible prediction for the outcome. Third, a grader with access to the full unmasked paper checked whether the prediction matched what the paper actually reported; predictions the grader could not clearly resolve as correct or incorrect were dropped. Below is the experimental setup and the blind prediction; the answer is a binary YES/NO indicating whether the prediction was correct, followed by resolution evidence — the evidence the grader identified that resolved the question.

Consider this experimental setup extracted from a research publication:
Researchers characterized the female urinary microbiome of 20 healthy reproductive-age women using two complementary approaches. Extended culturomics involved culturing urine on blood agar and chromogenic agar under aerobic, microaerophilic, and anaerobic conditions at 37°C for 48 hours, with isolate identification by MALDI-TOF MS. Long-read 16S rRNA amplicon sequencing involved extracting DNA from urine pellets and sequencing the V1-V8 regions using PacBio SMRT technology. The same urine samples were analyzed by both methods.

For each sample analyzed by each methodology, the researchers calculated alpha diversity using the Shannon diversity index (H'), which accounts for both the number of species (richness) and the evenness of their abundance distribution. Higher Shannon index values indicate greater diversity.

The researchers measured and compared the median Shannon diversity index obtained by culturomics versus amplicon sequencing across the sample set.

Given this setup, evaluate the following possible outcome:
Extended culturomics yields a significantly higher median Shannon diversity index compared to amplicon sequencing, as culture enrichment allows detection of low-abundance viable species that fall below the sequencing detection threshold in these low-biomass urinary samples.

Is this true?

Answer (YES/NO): NO